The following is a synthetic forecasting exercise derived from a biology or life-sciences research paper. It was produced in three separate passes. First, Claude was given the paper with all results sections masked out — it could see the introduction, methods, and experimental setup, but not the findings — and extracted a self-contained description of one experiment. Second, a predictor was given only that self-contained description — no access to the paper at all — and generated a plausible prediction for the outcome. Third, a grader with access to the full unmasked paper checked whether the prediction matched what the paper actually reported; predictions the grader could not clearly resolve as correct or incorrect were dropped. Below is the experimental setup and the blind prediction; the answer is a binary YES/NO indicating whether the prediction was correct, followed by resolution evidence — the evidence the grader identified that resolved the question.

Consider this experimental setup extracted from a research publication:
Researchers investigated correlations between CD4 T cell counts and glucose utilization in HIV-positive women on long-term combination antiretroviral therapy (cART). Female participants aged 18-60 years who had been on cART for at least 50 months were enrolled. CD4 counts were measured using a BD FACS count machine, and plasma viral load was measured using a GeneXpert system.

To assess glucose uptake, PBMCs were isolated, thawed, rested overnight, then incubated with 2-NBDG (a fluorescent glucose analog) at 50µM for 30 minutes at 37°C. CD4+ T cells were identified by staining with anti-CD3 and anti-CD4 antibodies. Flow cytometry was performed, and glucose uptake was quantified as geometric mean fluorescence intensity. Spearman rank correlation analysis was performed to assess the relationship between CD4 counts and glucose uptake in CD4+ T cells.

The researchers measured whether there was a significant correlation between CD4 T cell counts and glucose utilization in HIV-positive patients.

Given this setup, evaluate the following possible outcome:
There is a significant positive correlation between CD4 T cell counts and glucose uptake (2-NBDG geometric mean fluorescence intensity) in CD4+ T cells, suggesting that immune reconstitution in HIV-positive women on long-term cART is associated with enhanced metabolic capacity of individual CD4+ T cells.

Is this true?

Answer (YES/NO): NO